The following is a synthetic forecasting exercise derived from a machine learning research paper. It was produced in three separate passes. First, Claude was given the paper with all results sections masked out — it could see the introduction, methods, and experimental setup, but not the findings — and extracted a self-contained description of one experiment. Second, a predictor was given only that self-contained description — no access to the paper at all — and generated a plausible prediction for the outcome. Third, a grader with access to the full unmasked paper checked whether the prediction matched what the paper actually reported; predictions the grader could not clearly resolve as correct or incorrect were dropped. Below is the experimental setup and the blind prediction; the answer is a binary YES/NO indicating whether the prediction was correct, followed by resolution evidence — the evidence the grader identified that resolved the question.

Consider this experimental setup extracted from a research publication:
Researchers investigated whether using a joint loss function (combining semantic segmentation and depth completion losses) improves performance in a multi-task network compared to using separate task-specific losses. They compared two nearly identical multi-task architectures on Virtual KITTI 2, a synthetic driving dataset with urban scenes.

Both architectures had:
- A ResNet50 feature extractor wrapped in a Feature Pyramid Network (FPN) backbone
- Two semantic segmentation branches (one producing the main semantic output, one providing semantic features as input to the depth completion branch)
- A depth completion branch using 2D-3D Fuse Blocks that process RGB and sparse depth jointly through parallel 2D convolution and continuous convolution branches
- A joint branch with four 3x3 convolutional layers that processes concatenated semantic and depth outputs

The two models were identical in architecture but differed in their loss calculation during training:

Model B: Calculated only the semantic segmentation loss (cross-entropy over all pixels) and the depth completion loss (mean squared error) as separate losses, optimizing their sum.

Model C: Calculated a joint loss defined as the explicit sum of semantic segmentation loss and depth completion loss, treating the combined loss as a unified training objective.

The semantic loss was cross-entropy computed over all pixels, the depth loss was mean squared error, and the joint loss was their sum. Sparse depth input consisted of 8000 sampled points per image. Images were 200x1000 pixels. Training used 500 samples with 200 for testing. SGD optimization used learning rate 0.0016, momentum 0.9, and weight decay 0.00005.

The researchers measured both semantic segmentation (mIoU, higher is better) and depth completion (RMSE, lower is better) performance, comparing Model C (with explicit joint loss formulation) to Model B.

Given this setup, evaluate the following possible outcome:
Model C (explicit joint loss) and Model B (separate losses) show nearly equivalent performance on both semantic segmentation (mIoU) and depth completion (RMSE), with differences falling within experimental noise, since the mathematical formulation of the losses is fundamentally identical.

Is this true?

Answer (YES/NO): NO